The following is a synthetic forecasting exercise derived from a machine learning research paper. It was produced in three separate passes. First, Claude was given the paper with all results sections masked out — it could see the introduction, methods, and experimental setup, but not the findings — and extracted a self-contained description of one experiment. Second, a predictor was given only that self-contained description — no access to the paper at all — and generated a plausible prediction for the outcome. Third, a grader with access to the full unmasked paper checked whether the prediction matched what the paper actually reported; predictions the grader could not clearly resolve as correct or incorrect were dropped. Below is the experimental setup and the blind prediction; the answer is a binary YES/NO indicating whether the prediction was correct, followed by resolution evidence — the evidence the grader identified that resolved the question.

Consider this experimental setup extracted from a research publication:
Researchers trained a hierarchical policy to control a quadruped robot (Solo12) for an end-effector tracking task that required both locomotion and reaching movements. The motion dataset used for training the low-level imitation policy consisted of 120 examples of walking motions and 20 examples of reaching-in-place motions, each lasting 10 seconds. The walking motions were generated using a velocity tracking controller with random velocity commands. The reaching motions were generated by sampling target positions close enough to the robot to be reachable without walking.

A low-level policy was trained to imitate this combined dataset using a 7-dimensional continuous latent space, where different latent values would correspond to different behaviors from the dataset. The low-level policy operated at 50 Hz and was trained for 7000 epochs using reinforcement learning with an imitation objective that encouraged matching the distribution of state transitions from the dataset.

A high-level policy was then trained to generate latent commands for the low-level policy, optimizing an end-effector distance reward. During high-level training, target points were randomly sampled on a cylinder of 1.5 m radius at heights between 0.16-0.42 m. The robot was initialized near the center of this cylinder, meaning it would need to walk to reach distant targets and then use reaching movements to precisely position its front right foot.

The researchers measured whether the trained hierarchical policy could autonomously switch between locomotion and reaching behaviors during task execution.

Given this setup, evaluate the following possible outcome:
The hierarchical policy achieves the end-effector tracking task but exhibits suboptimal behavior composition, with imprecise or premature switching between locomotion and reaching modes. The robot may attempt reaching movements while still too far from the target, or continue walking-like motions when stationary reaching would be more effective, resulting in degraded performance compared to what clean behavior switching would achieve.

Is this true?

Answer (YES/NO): NO